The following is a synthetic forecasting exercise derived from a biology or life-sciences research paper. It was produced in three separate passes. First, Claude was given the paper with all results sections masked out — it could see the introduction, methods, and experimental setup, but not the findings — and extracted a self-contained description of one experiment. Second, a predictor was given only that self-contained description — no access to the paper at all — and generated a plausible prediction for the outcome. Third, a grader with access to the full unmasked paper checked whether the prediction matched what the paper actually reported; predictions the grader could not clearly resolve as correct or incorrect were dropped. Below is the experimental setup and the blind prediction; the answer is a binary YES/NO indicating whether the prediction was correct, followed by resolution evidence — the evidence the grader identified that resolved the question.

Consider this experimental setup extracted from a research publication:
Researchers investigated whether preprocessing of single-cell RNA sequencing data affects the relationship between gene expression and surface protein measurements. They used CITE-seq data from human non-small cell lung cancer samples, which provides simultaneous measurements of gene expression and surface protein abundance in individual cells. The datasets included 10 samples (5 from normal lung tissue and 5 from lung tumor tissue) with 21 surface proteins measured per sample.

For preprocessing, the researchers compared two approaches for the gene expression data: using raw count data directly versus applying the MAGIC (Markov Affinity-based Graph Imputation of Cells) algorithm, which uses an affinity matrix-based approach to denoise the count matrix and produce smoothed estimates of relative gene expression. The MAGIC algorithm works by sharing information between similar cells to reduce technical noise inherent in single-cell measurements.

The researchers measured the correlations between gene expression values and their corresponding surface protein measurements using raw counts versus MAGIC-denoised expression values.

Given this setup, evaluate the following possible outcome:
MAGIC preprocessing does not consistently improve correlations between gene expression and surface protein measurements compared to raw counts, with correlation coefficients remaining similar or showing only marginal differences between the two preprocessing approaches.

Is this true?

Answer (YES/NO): NO